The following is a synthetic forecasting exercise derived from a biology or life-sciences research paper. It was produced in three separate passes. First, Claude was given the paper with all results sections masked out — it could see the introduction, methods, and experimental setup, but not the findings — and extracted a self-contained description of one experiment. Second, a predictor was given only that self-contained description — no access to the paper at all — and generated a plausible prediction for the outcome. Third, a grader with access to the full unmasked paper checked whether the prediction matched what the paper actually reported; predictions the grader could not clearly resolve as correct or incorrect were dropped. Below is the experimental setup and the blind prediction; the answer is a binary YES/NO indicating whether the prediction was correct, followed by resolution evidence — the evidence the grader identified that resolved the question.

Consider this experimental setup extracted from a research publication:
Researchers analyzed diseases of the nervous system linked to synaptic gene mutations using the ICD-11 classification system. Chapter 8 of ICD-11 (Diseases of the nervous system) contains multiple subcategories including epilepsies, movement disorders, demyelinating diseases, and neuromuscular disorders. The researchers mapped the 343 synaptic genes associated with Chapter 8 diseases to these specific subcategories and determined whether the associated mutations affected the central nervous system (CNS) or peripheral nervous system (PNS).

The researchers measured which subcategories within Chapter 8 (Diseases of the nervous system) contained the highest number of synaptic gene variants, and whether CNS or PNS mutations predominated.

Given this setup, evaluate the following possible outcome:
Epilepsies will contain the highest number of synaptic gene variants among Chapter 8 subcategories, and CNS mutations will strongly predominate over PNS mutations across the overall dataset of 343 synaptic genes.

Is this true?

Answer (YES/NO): NO